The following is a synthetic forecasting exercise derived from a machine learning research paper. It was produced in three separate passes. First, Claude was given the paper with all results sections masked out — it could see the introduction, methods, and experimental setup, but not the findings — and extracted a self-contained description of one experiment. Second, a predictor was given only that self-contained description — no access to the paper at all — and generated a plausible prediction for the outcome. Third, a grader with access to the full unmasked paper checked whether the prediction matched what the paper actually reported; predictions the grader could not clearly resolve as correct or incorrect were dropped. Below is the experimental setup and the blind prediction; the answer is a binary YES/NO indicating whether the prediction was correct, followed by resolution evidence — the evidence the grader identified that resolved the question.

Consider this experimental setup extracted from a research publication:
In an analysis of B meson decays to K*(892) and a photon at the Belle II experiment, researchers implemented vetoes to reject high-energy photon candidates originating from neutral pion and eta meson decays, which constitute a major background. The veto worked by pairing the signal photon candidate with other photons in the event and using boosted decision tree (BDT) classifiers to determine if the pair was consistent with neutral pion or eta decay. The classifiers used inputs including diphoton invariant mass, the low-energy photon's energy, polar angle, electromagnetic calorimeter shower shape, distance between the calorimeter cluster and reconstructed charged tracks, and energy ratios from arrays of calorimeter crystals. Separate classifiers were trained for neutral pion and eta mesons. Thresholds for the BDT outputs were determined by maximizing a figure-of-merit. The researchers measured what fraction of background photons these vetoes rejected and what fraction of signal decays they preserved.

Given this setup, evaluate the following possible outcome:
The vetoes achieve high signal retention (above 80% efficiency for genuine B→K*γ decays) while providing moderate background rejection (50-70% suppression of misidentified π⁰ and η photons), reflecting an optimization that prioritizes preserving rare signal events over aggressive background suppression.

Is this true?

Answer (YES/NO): YES